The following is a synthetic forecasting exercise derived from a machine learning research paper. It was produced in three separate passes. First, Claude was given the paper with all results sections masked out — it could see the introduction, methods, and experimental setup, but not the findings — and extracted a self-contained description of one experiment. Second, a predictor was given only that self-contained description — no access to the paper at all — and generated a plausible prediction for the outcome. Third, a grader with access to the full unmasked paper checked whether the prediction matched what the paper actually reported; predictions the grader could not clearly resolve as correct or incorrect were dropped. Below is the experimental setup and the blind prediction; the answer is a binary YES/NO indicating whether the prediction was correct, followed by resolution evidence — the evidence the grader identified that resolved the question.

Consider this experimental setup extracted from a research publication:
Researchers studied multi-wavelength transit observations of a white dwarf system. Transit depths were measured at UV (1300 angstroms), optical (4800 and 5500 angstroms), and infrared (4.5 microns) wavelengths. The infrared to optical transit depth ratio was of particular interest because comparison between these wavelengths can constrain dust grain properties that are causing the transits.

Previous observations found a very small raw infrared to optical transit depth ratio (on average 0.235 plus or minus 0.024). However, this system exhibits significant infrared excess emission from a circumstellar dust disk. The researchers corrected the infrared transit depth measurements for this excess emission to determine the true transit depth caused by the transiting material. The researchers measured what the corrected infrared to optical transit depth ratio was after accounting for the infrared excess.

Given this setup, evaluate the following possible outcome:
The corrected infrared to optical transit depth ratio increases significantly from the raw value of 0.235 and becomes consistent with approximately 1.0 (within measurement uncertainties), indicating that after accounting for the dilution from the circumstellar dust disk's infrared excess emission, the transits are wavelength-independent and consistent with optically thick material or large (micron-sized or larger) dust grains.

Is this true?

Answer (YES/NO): YES